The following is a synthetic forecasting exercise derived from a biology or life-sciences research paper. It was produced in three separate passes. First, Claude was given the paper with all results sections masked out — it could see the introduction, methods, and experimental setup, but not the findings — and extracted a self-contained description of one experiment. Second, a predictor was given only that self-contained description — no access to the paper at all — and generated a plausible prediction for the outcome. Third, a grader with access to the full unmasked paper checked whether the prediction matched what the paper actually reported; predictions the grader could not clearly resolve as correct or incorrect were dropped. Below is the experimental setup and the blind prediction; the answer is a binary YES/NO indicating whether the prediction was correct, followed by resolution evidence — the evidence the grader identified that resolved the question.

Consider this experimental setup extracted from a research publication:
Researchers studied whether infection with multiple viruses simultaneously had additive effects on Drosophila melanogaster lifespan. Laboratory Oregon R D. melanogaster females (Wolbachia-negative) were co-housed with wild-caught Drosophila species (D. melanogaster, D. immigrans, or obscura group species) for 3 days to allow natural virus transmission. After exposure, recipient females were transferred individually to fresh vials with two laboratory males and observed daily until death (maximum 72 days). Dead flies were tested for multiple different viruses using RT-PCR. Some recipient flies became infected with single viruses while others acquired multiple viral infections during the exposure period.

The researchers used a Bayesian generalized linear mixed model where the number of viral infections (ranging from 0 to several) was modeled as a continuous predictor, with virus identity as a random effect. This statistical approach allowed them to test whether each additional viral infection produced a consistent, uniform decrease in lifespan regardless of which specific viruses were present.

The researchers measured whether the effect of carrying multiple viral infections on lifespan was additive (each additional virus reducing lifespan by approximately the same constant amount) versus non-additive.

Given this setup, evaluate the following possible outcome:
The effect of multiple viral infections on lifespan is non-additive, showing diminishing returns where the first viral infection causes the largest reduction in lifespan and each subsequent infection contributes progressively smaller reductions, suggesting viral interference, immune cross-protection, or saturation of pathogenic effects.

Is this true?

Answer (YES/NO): NO